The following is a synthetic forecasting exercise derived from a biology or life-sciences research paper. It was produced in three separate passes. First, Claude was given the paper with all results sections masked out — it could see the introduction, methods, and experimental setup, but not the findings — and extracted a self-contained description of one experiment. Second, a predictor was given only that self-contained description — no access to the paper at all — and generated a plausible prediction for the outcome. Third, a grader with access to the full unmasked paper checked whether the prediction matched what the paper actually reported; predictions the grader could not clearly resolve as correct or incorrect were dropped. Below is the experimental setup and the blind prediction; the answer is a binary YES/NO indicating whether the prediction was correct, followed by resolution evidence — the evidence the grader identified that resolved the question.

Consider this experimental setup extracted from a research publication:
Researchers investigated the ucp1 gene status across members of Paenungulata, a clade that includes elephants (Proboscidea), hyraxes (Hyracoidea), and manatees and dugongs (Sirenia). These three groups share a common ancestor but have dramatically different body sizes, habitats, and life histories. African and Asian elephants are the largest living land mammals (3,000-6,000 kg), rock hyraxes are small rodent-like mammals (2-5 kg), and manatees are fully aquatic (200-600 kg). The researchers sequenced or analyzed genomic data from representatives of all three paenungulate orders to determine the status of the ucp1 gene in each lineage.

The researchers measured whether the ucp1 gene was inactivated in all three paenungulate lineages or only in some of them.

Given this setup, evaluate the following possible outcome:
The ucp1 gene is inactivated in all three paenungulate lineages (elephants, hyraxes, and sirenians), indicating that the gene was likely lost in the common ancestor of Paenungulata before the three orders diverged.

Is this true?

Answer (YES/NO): NO